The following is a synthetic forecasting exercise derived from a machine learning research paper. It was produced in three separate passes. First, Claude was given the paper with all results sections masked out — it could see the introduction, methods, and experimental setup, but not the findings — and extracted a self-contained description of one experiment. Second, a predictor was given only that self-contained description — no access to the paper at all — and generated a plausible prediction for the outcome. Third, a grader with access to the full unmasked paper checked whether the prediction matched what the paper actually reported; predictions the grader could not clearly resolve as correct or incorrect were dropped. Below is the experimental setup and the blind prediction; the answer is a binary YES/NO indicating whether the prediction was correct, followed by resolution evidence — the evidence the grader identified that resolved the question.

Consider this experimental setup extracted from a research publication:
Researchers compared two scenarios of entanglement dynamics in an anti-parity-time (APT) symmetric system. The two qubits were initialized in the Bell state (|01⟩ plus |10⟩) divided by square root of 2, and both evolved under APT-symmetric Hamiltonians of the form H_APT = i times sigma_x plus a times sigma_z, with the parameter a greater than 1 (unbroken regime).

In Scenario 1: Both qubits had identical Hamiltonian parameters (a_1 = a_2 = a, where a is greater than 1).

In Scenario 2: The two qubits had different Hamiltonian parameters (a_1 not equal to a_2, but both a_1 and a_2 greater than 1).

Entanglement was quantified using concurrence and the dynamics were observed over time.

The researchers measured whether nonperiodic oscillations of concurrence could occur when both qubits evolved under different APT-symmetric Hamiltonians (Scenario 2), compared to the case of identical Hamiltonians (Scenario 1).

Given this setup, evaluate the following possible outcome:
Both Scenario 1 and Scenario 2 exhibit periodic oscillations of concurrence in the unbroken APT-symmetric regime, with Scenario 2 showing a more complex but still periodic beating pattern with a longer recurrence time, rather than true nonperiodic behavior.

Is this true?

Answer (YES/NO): NO